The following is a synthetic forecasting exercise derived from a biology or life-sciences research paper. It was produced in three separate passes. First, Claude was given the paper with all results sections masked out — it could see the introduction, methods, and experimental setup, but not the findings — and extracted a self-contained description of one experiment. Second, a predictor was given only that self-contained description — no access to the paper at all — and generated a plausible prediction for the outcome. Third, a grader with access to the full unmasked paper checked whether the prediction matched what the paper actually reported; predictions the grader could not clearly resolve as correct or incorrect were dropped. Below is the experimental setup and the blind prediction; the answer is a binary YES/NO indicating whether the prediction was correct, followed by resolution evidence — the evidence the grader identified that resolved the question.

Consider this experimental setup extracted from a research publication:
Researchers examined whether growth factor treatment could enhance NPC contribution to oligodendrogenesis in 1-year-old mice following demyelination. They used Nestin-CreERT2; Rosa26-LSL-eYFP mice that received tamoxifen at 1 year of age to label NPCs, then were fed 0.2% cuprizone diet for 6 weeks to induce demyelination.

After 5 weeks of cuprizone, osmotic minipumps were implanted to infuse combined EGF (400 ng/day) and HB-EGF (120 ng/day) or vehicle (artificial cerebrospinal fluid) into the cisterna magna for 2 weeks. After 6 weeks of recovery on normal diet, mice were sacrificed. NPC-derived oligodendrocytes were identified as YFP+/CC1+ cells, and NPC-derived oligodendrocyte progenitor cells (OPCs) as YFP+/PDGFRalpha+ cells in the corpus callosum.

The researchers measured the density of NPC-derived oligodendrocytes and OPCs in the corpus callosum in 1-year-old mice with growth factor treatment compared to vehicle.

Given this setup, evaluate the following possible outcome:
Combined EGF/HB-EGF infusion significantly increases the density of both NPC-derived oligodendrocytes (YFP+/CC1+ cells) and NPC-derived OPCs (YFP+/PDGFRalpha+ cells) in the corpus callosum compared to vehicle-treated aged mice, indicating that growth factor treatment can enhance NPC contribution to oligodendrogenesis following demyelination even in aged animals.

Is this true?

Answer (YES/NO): NO